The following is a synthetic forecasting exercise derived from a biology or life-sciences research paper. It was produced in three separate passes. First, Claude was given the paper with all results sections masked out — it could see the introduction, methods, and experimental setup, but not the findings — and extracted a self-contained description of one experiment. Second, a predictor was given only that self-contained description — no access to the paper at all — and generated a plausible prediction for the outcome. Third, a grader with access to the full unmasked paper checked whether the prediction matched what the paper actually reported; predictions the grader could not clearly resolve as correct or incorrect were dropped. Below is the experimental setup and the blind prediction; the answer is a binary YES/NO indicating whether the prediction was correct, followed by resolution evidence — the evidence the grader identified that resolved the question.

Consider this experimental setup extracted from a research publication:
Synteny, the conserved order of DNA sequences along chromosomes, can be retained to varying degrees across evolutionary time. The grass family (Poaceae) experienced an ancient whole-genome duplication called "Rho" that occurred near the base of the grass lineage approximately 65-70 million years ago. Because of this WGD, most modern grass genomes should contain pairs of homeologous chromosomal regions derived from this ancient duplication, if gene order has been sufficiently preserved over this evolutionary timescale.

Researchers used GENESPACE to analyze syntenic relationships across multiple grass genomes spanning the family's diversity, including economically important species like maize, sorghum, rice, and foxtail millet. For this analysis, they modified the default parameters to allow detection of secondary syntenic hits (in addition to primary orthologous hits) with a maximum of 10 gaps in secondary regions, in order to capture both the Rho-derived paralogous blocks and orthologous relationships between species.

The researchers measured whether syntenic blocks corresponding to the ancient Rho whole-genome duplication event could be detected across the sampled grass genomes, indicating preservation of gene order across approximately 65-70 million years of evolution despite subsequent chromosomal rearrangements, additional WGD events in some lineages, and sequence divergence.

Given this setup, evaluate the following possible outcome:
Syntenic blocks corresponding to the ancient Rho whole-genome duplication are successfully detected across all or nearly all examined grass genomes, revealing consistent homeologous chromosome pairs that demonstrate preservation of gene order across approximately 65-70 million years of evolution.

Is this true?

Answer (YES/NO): YES